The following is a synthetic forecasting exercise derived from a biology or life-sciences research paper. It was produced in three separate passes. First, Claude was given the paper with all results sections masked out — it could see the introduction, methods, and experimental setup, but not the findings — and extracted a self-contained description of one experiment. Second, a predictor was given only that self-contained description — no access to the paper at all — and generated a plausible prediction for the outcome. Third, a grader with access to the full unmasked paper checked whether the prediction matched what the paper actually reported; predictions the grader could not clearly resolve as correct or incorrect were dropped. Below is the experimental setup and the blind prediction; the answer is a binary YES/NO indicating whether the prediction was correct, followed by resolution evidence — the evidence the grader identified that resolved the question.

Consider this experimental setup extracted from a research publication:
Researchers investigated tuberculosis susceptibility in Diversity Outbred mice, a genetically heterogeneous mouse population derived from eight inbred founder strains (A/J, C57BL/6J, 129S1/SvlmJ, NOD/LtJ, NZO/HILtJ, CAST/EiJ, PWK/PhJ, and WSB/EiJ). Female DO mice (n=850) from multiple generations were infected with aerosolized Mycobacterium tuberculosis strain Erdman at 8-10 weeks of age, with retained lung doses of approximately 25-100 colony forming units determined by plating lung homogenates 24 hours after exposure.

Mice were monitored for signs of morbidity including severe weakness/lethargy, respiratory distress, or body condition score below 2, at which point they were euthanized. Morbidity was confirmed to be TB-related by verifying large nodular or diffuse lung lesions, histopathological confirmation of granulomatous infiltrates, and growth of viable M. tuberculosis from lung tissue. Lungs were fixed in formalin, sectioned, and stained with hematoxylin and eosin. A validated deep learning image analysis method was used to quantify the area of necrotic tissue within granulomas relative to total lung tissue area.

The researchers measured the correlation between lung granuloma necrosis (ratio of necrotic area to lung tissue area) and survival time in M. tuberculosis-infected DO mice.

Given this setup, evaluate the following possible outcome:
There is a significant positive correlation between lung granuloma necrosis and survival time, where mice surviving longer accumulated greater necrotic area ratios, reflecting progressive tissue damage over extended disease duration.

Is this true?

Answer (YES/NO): NO